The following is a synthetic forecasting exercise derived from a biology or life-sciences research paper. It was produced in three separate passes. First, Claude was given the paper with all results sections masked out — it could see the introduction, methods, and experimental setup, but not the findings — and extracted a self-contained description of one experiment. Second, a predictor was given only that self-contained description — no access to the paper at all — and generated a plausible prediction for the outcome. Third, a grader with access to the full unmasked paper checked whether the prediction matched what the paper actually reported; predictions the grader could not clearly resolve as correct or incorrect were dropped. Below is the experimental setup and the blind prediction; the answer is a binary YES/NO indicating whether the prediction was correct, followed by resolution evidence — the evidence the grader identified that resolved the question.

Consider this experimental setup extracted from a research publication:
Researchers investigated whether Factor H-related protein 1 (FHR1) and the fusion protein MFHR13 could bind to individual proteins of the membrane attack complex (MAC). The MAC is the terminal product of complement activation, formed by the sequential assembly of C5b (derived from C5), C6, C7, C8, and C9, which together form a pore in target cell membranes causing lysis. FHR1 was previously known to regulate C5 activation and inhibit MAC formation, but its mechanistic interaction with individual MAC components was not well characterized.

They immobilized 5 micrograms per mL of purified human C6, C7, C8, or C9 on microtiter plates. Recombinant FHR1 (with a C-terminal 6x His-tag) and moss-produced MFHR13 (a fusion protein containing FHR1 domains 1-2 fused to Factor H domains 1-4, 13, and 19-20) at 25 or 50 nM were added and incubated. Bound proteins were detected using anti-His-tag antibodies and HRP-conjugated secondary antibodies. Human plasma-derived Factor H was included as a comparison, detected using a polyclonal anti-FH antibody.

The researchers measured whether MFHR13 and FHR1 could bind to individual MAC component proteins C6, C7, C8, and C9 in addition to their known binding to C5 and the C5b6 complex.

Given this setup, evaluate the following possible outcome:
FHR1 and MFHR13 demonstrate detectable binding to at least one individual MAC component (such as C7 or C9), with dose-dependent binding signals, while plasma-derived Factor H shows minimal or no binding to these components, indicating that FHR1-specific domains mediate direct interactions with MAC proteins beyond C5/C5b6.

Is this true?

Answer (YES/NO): YES